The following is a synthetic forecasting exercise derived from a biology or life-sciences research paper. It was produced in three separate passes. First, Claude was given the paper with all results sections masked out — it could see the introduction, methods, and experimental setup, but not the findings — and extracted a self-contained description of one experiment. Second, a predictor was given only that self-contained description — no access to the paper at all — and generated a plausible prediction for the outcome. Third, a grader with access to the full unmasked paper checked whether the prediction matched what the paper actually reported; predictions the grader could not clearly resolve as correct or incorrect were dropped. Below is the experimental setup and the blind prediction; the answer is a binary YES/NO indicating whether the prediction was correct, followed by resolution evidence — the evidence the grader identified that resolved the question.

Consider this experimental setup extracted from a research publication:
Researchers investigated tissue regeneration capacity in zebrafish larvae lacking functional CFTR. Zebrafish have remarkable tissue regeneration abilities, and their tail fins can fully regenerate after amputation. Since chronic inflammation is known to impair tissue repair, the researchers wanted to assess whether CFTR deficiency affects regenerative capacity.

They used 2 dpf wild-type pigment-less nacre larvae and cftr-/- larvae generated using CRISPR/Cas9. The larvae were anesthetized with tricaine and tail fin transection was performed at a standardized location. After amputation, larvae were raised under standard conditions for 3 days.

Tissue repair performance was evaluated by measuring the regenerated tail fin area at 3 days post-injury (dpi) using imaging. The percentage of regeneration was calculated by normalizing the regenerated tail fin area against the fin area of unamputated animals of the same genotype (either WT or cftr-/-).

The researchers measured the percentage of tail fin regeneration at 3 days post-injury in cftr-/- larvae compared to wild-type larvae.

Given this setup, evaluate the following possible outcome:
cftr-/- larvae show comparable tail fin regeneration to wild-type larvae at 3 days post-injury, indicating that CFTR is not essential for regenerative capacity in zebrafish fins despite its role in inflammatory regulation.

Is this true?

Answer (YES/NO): NO